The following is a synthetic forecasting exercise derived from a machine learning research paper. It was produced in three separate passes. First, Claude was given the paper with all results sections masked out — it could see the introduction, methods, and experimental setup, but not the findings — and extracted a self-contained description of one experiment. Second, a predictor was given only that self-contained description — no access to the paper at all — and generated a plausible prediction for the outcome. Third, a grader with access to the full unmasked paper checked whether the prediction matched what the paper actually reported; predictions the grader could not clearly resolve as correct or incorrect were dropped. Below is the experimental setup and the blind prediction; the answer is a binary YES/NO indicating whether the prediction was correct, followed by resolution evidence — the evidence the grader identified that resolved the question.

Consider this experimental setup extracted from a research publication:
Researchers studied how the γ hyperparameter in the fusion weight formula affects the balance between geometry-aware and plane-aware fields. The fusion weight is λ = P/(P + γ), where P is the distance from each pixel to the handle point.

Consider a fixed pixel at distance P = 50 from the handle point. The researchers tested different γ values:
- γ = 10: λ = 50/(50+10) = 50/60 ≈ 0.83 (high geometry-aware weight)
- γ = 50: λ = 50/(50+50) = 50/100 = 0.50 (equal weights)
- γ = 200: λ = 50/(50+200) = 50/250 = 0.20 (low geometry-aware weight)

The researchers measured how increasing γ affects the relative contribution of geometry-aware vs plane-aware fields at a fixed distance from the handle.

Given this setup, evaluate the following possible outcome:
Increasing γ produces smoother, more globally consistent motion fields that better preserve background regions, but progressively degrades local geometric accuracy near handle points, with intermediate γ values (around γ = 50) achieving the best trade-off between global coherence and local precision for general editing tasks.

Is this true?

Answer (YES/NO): NO